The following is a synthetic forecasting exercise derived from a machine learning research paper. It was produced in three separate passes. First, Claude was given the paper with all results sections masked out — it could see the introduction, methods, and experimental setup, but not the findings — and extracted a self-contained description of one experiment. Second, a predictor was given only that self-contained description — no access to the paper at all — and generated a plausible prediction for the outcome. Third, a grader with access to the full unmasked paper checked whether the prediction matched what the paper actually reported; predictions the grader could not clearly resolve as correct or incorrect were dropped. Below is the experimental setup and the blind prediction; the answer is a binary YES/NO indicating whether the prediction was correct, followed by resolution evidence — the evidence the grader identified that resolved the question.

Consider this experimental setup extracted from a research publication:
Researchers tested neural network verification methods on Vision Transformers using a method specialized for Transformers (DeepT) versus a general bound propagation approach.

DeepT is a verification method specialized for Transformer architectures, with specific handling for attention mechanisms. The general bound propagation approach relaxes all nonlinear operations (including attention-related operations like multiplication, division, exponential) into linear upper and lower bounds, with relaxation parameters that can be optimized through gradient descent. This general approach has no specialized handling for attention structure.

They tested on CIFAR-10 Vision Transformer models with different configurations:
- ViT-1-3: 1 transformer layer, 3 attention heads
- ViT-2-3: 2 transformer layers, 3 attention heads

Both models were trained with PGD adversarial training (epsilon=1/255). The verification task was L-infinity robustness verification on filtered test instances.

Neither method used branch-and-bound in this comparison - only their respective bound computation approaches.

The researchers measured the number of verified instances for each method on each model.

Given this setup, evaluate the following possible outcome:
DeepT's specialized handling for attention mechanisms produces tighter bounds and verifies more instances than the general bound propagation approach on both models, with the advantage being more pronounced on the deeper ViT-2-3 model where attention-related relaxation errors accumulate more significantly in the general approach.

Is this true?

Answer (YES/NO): NO